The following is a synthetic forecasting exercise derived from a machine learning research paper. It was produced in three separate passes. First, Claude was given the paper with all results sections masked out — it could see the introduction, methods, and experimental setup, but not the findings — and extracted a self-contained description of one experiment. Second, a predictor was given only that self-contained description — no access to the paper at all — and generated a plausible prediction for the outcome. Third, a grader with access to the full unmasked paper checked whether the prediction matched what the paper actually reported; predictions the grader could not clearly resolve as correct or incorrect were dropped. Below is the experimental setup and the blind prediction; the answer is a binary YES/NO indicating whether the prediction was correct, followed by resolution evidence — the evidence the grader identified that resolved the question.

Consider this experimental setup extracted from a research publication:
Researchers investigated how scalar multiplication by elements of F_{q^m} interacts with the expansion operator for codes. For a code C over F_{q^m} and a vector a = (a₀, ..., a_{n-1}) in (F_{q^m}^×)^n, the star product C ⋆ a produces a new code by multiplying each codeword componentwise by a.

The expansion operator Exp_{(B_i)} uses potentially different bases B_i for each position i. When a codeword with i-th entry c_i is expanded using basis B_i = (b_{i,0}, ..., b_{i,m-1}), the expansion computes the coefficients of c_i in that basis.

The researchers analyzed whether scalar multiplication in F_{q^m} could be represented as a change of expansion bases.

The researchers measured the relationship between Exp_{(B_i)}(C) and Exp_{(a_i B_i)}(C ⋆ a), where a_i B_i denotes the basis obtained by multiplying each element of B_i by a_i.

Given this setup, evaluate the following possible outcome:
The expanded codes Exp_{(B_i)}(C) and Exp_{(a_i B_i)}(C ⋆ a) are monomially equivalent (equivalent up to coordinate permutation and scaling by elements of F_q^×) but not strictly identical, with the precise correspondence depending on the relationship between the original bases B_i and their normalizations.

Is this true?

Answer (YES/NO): NO